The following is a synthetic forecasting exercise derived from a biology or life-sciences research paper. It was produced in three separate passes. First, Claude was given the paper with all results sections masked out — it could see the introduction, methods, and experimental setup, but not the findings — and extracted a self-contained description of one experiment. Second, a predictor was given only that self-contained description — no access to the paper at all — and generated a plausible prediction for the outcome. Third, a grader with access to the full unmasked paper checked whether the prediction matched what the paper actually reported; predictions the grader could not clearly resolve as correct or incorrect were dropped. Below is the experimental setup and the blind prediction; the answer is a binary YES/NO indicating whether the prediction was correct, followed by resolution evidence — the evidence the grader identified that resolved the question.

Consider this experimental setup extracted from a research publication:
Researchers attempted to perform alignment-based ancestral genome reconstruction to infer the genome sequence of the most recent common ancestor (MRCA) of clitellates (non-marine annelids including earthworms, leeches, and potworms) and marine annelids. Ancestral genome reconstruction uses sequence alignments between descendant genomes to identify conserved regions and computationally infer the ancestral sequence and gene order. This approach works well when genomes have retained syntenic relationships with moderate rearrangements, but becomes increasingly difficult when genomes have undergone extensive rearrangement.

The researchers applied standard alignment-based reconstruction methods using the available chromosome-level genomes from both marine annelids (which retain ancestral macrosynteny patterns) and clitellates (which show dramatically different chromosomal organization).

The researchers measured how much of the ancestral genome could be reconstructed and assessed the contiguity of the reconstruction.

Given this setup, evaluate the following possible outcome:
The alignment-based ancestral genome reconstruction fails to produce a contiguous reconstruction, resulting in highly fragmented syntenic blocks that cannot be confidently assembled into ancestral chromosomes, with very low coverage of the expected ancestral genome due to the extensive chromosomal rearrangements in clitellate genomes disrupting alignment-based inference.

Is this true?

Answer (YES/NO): YES